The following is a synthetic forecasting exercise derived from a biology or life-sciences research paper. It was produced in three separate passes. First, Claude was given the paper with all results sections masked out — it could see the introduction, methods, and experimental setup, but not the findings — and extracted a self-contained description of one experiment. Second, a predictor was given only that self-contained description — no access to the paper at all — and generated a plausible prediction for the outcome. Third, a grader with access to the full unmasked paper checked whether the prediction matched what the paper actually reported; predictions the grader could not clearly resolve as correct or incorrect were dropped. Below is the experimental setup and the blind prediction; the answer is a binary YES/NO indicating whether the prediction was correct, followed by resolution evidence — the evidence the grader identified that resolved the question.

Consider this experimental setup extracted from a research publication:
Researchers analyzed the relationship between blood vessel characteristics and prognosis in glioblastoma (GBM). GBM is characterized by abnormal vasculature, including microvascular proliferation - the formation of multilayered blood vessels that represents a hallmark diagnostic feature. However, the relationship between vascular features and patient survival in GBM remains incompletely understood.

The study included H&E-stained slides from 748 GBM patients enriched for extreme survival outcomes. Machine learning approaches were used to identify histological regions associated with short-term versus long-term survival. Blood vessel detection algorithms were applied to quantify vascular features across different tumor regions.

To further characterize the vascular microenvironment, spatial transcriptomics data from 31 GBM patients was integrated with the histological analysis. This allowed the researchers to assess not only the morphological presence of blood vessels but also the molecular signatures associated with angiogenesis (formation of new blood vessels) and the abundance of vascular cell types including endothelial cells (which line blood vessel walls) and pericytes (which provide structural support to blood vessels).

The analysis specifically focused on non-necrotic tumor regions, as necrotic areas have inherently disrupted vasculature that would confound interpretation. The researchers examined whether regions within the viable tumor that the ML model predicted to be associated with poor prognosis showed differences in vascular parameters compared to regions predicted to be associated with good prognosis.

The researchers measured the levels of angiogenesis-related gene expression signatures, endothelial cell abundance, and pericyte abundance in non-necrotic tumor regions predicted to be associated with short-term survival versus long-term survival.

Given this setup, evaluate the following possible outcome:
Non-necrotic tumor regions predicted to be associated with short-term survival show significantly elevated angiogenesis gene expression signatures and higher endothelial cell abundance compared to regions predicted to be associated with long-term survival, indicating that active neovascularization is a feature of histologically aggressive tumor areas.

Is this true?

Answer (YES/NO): NO